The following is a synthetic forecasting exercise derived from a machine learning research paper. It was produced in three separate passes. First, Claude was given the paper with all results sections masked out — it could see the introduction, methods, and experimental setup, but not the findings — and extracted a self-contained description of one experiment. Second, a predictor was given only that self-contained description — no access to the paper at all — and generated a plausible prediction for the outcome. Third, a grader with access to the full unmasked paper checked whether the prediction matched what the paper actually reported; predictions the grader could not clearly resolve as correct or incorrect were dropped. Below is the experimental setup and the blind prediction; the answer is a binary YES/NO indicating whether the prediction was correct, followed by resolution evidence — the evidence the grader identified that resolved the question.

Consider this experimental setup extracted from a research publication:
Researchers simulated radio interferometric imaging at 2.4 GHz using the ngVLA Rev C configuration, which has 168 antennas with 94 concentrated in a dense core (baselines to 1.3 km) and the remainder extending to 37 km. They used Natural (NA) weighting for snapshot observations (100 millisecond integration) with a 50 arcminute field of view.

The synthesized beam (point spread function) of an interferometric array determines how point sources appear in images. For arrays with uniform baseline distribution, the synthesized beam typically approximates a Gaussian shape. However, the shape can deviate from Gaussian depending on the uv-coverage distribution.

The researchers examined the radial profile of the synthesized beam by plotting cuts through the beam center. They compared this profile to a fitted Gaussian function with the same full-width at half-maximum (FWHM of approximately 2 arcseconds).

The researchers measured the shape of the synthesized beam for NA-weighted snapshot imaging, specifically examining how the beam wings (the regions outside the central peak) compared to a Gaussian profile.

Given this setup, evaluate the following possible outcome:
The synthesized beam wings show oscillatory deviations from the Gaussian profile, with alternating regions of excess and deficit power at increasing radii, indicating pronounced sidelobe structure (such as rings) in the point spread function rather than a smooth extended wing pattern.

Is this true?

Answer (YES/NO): NO